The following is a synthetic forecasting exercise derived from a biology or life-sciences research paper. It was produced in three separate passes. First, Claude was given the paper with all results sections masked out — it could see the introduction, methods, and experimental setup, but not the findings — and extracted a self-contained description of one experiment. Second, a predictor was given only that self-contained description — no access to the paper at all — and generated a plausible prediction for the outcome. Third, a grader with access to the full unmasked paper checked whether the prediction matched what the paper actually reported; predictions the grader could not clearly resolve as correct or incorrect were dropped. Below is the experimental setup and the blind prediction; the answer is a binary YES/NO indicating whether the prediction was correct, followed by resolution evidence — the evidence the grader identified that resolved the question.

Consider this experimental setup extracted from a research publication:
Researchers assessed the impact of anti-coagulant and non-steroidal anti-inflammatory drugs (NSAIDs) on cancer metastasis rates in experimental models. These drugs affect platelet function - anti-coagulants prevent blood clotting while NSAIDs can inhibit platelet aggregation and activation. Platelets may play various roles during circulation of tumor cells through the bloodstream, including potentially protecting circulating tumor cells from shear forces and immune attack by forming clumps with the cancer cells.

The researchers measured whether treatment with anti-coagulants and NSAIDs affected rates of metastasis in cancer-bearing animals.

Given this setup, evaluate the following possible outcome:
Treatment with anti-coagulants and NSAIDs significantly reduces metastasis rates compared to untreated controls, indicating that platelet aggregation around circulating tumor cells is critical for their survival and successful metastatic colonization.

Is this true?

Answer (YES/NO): YES